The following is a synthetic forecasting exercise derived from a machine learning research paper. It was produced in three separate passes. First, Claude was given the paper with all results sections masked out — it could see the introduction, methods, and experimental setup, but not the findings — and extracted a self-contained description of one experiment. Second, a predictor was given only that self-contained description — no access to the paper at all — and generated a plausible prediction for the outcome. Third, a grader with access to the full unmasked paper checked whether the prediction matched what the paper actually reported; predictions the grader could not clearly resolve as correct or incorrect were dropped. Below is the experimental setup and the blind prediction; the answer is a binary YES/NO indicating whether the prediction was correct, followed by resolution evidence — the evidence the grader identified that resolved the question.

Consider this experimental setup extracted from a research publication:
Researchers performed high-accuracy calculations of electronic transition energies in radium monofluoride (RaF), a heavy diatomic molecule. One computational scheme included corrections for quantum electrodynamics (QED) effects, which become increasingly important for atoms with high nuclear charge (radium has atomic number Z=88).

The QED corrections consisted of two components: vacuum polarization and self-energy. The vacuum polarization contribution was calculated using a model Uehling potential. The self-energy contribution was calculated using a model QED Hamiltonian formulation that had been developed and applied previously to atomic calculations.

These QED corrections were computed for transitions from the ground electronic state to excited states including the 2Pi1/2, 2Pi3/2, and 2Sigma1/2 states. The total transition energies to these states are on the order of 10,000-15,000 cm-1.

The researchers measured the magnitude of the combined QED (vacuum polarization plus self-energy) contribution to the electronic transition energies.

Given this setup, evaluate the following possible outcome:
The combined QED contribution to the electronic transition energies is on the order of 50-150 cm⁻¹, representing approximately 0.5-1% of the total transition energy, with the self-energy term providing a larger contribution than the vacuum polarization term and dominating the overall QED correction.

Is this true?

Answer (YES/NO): NO